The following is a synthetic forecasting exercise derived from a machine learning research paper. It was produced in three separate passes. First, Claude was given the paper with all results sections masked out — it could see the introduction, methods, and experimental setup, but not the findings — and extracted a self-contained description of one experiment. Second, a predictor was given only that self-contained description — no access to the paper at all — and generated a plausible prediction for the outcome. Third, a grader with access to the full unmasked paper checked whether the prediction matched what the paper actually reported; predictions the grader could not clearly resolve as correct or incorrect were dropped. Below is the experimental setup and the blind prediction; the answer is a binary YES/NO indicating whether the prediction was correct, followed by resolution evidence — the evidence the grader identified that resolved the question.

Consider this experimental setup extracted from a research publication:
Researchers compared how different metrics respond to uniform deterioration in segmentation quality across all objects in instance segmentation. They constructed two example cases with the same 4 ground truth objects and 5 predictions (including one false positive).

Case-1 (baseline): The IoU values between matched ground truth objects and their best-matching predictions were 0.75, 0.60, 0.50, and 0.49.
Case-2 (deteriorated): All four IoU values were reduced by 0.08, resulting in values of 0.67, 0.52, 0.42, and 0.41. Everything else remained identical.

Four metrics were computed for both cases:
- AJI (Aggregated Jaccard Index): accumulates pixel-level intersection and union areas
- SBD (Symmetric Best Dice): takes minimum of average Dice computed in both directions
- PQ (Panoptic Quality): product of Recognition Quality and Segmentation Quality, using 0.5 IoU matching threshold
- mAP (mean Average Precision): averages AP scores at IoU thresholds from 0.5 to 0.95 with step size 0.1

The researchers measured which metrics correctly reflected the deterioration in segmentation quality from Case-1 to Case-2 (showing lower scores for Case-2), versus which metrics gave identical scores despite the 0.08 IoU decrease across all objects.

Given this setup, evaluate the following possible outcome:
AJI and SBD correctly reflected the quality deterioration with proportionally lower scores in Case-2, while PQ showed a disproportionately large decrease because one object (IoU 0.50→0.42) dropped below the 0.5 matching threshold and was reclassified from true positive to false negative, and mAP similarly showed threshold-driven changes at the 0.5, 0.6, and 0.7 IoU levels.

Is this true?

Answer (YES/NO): NO